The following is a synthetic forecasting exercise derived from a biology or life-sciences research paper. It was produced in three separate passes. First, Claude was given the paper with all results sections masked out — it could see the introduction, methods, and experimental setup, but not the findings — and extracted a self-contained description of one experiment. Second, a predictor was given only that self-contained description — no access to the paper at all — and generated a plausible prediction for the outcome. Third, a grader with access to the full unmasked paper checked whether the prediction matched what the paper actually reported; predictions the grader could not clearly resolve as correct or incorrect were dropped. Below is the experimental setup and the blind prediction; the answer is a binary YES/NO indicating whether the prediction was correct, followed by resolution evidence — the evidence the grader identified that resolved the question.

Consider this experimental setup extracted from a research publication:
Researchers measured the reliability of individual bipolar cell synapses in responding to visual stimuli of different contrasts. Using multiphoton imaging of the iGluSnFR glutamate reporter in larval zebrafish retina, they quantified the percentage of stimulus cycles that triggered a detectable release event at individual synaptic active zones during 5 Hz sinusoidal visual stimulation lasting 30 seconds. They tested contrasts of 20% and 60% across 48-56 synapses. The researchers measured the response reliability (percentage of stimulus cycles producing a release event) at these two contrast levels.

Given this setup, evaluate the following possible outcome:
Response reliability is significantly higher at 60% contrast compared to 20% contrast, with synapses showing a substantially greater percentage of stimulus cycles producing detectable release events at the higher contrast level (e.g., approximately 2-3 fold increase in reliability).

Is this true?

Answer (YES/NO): YES